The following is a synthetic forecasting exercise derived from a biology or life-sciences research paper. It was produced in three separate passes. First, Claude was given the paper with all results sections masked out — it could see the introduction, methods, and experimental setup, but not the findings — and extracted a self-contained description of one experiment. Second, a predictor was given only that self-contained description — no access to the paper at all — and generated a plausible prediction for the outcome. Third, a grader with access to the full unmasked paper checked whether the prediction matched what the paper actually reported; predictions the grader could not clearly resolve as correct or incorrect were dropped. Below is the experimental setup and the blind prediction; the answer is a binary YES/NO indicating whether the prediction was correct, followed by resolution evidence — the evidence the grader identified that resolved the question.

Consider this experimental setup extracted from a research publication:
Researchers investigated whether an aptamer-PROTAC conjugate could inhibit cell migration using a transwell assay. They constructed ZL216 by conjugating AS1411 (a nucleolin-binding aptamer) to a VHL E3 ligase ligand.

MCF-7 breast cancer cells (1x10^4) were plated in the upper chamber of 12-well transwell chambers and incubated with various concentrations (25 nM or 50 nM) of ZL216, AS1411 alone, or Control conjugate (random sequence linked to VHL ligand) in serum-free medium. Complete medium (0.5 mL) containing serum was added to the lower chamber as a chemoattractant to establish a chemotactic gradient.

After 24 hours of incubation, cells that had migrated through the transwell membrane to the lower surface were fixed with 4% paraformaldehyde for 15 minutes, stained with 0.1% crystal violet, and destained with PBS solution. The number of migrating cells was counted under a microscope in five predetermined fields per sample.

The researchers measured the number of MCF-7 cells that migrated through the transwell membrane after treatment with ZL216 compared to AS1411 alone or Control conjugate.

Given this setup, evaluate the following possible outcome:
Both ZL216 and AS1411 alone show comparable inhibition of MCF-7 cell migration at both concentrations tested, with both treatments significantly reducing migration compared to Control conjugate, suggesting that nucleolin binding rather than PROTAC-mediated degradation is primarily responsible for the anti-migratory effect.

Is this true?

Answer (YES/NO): NO